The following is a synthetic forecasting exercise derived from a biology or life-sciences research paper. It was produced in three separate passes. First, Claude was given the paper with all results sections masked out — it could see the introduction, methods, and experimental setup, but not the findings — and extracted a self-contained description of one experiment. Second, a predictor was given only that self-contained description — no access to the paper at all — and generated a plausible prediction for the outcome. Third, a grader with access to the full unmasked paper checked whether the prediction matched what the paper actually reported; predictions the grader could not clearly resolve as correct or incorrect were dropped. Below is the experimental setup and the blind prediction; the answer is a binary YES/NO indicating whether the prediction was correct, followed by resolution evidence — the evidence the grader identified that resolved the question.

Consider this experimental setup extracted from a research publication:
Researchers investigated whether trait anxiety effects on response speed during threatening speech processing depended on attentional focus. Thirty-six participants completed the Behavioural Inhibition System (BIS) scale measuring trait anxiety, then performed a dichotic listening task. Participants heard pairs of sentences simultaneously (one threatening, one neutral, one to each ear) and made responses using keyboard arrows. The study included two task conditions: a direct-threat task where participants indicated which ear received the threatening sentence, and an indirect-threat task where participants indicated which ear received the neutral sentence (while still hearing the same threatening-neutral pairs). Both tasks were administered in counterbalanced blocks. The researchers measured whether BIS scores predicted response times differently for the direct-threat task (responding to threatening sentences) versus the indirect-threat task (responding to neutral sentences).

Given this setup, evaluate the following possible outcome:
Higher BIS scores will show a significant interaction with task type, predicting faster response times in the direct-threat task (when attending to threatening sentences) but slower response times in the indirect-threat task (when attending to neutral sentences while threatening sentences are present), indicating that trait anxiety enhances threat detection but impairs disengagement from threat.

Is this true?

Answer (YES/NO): NO